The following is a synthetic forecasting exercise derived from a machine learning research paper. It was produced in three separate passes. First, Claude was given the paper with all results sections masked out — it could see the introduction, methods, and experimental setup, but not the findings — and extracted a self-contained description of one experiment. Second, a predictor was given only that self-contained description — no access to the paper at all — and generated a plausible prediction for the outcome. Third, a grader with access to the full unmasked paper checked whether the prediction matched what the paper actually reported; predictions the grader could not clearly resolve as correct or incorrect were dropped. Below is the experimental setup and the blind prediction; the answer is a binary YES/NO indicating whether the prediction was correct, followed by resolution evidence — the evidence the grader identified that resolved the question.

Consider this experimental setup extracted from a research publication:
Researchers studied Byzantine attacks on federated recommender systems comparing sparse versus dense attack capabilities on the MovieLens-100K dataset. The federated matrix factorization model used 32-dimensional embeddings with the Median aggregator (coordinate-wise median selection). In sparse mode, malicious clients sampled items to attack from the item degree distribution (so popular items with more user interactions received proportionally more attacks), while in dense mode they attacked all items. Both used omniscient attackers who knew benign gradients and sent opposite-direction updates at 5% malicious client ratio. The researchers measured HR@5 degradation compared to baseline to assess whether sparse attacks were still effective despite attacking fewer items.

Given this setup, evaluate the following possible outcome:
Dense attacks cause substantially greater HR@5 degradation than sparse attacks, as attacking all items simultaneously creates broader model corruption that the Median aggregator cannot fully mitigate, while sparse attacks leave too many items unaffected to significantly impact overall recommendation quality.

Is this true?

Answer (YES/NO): YES